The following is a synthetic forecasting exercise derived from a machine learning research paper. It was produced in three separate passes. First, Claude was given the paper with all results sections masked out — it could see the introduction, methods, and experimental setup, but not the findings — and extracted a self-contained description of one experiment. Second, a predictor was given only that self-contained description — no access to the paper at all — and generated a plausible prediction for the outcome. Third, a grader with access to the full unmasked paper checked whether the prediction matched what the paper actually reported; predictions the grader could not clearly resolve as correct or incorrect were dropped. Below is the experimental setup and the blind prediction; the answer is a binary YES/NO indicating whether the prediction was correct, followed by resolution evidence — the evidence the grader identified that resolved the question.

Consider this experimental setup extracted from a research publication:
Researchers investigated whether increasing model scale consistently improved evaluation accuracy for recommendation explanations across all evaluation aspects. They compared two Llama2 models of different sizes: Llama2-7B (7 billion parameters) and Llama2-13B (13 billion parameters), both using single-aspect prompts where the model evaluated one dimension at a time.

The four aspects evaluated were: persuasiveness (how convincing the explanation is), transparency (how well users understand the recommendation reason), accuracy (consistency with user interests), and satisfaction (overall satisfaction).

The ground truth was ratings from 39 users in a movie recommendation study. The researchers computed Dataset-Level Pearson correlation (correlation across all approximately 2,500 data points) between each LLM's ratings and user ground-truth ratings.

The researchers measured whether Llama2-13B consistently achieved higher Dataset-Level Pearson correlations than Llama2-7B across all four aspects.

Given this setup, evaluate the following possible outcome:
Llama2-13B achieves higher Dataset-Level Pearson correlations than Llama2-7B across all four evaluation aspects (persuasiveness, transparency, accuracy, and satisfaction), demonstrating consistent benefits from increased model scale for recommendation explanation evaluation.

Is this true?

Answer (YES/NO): NO